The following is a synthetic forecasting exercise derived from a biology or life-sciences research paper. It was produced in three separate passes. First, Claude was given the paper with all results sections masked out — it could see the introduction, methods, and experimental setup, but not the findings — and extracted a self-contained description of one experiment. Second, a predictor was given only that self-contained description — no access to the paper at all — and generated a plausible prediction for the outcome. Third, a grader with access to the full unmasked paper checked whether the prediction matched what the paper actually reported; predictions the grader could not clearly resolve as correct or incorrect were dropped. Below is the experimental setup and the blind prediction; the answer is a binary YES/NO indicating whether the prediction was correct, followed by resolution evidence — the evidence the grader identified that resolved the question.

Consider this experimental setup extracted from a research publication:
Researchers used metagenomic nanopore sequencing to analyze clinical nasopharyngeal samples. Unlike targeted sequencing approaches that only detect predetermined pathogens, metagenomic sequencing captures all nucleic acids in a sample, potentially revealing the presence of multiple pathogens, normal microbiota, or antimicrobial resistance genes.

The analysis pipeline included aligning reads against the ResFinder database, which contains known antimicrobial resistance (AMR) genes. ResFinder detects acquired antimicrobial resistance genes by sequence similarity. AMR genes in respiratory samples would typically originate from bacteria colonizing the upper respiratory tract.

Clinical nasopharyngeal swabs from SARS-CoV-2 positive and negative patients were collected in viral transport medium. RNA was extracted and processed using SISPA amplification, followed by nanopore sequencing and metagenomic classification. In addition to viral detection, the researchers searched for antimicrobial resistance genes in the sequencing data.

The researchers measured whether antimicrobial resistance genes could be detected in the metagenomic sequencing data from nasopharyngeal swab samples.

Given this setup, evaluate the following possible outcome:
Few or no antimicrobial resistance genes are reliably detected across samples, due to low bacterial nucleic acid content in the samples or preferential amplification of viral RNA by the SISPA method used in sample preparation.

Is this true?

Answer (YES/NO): NO